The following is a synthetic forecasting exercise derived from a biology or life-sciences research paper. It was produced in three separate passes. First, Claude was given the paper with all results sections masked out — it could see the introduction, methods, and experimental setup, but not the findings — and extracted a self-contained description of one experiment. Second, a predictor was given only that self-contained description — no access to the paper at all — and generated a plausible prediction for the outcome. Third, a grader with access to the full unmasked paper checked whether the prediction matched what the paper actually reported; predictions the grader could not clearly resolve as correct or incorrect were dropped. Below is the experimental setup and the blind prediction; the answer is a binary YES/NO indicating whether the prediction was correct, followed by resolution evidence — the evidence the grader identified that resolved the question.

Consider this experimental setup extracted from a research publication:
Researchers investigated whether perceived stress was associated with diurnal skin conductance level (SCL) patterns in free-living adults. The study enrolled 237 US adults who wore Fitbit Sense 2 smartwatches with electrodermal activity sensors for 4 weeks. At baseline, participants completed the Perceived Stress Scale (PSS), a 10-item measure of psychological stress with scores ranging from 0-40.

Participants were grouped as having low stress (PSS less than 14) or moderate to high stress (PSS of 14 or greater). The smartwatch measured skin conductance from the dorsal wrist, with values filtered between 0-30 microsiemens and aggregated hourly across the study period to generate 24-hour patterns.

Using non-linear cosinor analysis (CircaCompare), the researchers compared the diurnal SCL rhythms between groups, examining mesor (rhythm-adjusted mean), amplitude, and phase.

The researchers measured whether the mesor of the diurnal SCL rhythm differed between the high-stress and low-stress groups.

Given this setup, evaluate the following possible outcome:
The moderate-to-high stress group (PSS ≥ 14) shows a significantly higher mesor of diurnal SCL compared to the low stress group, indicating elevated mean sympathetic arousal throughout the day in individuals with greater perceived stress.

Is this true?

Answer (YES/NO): NO